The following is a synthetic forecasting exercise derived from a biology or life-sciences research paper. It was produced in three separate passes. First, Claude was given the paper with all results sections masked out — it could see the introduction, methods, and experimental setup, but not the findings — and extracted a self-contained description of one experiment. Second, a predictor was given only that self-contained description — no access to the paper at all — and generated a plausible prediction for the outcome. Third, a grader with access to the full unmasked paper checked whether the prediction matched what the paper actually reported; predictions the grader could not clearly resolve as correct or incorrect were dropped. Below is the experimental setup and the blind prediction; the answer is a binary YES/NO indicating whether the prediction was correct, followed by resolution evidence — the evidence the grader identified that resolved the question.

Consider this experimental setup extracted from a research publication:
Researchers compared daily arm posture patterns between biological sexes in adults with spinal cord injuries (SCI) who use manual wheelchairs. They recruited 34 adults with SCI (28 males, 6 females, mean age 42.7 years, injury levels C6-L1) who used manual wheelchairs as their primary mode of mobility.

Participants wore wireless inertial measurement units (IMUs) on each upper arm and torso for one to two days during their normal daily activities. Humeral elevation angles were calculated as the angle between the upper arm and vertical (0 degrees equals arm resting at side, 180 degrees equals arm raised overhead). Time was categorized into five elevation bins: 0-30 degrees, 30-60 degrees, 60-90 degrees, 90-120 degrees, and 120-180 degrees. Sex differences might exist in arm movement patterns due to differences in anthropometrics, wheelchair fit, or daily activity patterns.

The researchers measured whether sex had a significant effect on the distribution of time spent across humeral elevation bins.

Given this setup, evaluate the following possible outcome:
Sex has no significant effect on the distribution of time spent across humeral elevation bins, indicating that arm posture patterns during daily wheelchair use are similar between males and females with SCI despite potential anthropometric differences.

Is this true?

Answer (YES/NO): YES